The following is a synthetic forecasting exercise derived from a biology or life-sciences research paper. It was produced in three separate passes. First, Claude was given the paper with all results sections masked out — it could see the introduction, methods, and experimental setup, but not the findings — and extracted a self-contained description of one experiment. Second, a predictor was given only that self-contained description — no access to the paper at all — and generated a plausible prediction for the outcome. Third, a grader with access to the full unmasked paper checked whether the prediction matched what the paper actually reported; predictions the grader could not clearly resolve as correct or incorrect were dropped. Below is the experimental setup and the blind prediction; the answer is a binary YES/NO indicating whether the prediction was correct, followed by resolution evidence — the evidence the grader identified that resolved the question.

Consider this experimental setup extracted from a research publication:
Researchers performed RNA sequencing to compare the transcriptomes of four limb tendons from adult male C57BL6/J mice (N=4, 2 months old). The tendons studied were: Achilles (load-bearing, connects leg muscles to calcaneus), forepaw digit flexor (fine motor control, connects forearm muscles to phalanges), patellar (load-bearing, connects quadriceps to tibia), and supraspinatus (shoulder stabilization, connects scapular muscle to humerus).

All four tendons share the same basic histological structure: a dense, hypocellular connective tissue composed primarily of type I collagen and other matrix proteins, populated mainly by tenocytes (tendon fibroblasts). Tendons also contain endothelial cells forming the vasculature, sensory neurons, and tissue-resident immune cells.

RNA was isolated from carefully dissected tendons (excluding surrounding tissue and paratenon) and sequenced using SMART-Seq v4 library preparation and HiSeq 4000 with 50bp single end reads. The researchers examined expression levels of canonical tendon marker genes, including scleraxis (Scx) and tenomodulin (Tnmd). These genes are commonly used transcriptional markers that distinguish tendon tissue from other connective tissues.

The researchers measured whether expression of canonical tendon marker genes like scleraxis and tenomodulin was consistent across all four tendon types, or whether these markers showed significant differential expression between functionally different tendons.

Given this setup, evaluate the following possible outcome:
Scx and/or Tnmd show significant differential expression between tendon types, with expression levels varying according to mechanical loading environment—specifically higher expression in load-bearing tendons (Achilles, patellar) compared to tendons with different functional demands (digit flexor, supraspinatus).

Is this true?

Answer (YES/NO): NO